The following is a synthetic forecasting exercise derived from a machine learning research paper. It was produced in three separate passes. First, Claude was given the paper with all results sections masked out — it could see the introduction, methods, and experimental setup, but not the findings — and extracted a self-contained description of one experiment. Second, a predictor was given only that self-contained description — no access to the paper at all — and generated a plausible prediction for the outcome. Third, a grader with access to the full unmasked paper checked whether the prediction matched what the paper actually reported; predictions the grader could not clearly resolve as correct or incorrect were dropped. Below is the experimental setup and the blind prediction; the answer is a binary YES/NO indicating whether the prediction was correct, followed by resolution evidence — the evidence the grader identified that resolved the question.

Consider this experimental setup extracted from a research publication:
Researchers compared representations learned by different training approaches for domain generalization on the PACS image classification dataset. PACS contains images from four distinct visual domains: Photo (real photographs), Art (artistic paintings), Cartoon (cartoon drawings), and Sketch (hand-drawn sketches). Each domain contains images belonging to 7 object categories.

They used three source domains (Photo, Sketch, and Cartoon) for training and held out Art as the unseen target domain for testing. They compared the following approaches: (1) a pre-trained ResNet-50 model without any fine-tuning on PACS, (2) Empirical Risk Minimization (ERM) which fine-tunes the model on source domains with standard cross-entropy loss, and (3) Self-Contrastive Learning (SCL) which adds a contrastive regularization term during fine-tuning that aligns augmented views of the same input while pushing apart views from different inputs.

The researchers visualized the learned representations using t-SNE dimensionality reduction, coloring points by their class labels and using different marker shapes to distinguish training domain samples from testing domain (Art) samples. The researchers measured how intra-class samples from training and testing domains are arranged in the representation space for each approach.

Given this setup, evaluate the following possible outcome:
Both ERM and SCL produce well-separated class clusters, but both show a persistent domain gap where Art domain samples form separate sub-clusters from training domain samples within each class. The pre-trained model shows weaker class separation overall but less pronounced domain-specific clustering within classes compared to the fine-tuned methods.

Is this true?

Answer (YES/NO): NO